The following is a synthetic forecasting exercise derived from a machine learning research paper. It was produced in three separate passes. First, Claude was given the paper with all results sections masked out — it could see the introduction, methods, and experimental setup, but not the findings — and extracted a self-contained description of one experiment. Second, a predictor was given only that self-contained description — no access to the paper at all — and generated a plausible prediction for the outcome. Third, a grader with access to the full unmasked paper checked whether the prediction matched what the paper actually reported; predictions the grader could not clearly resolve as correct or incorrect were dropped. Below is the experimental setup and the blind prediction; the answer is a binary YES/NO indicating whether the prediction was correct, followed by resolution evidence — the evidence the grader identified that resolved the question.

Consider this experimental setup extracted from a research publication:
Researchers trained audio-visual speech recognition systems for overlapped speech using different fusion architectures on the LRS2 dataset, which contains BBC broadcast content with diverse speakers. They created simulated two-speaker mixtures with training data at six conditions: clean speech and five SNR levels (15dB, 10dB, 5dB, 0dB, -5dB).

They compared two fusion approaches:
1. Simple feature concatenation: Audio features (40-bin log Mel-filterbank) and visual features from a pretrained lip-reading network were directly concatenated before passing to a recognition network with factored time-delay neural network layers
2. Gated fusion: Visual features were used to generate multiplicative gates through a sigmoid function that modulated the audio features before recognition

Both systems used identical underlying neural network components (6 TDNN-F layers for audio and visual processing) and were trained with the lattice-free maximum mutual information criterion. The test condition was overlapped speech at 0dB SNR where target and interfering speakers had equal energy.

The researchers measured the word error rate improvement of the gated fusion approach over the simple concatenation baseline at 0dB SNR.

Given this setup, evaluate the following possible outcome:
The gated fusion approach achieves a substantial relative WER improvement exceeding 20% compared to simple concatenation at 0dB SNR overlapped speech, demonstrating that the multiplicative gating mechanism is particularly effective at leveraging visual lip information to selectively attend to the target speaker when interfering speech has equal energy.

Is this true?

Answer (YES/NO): NO